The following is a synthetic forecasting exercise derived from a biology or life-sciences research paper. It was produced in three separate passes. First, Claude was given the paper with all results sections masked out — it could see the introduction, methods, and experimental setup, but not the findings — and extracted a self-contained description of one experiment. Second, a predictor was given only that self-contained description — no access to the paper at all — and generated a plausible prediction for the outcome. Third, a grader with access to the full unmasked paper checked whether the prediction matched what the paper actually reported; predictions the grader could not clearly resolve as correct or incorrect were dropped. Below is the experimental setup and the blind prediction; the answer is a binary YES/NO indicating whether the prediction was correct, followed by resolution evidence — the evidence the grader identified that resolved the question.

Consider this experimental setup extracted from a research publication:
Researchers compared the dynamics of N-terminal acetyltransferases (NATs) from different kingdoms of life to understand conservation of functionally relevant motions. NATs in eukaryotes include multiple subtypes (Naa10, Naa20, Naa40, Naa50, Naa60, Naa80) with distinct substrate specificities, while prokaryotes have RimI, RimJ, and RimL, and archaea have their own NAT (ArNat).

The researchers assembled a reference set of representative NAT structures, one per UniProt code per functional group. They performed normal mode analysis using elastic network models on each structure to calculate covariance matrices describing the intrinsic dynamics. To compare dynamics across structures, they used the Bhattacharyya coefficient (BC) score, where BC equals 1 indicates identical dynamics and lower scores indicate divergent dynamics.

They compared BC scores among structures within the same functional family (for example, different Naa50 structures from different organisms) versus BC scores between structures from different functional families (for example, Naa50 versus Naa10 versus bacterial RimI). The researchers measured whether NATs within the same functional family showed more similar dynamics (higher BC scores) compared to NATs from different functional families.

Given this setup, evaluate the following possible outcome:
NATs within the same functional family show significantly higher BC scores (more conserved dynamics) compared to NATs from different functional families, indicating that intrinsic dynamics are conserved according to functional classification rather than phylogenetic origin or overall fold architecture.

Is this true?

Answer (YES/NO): NO